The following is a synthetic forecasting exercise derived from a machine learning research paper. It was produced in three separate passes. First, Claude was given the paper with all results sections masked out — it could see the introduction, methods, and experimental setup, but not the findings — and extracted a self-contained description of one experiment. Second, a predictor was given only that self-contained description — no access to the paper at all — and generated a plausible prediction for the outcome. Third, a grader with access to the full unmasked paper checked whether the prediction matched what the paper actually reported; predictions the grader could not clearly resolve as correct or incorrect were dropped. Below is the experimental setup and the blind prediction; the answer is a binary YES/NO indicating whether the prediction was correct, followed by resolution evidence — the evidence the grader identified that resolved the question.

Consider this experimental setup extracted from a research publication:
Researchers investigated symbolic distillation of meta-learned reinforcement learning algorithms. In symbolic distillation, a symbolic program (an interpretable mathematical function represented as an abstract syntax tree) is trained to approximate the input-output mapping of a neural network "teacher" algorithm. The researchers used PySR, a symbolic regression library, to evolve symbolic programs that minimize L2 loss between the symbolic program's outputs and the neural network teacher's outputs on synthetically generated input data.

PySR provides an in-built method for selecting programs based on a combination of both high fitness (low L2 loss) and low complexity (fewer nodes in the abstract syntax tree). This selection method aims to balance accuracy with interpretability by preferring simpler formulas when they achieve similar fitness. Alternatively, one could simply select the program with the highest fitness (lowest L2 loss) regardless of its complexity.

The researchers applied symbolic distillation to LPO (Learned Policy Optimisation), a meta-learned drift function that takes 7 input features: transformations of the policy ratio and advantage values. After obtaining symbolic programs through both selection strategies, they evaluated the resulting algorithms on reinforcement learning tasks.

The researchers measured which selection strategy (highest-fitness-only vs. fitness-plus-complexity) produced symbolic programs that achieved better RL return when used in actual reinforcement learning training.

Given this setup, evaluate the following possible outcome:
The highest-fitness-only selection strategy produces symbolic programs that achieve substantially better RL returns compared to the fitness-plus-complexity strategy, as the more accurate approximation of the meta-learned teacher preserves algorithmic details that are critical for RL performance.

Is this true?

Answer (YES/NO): NO